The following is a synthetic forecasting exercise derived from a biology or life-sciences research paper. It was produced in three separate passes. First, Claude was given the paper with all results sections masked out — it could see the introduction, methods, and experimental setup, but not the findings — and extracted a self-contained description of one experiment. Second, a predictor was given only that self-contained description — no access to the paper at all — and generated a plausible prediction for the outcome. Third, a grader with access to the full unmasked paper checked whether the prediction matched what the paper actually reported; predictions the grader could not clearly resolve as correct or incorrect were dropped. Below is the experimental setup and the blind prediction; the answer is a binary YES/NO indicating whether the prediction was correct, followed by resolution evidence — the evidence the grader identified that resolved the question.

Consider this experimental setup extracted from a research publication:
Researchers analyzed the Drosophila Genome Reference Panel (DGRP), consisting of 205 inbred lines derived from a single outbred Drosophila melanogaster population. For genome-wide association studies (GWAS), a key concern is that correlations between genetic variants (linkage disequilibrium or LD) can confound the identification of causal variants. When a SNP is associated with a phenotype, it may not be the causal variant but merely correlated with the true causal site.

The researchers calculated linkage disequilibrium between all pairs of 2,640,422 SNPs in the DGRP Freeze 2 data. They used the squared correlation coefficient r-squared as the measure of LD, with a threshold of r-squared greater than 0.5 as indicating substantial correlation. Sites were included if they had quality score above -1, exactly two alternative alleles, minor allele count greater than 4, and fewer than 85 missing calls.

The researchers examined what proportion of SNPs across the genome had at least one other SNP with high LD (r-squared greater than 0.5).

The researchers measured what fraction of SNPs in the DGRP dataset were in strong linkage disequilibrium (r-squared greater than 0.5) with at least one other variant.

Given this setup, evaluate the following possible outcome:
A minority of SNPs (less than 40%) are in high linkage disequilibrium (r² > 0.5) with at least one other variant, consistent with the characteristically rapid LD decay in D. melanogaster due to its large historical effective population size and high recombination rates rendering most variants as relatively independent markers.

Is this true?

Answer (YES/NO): NO